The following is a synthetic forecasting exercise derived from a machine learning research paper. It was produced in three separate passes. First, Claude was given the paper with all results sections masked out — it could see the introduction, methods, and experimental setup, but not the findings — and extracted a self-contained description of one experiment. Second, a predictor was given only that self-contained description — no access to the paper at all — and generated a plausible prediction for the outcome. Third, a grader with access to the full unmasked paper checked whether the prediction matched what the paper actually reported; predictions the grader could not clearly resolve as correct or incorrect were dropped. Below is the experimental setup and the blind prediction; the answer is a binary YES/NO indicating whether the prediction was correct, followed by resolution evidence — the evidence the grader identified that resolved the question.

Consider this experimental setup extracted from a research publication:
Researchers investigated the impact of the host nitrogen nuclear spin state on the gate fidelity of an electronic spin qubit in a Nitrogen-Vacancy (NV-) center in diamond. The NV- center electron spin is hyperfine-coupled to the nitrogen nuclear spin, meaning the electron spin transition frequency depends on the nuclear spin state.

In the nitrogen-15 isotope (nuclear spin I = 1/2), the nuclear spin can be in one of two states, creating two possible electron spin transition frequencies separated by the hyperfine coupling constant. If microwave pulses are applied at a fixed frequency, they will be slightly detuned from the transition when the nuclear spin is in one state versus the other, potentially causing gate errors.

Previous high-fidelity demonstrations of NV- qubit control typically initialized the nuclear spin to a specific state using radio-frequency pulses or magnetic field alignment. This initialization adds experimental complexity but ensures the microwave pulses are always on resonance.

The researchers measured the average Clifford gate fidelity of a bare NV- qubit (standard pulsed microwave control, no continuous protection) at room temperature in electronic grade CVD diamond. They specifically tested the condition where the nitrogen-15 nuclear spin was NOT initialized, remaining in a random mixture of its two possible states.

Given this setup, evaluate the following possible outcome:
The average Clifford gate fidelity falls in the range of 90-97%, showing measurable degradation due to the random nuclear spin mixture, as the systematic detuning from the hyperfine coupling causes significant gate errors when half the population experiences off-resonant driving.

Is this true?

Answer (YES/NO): YES